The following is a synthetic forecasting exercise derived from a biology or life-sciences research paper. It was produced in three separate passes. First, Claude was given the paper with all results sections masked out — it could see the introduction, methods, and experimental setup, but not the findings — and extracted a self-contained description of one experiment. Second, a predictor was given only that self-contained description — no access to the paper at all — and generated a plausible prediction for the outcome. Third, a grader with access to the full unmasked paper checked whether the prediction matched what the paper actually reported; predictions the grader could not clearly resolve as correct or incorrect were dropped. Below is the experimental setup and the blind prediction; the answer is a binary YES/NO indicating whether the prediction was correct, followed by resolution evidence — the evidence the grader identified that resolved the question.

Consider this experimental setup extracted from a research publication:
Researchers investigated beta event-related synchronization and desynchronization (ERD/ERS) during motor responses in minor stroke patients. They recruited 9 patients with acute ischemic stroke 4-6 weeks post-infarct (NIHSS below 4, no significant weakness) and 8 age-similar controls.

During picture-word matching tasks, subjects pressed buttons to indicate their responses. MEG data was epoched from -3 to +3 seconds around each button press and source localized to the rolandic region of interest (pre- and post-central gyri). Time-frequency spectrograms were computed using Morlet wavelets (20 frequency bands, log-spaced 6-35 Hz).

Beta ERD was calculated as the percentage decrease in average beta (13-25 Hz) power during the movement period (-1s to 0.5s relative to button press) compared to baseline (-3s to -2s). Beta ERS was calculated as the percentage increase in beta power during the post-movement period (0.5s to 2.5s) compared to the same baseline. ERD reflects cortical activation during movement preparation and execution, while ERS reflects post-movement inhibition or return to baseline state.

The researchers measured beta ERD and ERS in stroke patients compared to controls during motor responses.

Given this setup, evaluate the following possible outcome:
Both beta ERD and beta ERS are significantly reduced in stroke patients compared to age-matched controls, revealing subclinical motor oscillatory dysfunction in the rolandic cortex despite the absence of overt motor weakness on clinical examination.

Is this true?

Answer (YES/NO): NO